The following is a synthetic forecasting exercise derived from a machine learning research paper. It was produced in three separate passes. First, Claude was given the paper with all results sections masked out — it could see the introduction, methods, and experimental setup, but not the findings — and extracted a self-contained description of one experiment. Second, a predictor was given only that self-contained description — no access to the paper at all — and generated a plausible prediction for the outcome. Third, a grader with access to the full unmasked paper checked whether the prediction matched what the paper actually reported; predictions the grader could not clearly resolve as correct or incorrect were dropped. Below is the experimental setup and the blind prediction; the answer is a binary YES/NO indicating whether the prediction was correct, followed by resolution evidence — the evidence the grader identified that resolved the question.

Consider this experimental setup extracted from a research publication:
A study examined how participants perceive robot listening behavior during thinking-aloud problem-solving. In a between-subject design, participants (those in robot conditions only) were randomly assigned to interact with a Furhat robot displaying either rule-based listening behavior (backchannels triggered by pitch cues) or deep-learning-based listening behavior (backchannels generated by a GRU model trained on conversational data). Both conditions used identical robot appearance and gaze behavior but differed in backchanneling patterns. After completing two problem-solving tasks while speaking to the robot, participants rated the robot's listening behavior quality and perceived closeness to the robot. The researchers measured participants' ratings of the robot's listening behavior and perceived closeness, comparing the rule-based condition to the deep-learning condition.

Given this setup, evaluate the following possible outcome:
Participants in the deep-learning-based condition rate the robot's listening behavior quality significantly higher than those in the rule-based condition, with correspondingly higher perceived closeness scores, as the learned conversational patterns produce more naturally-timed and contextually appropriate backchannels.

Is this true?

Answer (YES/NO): NO